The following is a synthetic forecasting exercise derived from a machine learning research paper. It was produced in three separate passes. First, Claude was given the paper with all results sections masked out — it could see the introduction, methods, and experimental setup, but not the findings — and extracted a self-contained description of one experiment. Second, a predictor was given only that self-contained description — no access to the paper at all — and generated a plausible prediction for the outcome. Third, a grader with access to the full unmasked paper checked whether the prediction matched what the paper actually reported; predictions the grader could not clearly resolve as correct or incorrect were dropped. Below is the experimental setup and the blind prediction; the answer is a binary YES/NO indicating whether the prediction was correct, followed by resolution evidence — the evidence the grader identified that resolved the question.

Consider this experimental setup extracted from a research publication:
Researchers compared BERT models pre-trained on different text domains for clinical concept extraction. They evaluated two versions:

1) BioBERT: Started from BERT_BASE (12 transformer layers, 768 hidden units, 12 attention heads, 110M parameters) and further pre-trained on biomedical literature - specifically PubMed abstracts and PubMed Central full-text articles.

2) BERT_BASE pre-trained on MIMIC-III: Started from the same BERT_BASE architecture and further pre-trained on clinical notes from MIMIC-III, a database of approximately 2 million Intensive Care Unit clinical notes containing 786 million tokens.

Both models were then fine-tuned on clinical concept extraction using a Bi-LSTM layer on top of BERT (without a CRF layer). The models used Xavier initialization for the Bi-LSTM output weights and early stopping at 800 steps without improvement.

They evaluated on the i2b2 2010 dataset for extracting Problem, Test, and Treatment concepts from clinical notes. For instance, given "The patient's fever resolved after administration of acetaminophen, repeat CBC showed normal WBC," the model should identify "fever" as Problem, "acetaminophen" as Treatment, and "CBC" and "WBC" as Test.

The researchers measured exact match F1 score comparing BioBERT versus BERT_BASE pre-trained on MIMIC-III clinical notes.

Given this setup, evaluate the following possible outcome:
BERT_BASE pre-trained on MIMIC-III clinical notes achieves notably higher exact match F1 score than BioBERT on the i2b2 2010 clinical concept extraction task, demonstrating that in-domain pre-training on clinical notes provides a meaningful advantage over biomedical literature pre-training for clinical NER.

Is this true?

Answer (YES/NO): YES